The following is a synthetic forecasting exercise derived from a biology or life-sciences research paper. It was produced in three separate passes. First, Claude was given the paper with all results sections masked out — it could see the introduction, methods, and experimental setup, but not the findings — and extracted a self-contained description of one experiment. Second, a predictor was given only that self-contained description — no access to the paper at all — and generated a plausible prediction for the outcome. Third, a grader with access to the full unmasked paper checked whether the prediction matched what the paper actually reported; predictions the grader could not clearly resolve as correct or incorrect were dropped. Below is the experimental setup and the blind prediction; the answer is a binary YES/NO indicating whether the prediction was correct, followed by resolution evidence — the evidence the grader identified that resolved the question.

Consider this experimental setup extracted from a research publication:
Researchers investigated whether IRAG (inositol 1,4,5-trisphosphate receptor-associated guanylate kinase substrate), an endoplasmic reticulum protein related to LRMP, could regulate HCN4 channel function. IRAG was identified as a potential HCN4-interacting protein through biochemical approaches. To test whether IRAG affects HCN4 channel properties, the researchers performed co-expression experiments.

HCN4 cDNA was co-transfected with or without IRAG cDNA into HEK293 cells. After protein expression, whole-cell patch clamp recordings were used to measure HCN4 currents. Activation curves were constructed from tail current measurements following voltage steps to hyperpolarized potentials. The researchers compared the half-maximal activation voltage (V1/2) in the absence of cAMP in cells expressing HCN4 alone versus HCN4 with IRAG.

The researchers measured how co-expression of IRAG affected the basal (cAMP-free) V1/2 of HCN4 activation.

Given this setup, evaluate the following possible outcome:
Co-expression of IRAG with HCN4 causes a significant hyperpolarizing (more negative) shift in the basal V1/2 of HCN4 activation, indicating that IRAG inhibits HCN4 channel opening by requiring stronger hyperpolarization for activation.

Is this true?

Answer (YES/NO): NO